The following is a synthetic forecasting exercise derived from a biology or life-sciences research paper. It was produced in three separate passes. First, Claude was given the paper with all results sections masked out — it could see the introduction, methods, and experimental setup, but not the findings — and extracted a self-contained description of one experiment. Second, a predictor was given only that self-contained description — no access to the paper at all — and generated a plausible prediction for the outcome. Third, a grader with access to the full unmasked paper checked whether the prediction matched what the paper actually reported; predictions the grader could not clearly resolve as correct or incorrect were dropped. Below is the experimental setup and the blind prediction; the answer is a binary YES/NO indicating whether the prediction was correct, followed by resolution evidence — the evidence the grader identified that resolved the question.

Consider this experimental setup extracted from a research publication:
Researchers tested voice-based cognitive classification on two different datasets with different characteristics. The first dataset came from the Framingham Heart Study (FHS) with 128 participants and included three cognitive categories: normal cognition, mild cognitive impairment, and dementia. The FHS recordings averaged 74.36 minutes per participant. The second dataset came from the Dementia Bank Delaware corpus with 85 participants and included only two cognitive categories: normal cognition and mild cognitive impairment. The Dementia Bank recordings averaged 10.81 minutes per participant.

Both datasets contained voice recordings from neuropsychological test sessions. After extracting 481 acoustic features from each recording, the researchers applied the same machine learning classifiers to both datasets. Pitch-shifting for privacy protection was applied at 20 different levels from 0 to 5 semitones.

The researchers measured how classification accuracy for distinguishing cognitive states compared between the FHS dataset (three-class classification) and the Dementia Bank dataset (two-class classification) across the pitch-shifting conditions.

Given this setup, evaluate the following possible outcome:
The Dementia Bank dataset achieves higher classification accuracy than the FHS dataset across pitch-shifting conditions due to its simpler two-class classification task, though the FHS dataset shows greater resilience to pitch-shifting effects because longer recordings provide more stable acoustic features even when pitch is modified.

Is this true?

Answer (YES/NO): NO